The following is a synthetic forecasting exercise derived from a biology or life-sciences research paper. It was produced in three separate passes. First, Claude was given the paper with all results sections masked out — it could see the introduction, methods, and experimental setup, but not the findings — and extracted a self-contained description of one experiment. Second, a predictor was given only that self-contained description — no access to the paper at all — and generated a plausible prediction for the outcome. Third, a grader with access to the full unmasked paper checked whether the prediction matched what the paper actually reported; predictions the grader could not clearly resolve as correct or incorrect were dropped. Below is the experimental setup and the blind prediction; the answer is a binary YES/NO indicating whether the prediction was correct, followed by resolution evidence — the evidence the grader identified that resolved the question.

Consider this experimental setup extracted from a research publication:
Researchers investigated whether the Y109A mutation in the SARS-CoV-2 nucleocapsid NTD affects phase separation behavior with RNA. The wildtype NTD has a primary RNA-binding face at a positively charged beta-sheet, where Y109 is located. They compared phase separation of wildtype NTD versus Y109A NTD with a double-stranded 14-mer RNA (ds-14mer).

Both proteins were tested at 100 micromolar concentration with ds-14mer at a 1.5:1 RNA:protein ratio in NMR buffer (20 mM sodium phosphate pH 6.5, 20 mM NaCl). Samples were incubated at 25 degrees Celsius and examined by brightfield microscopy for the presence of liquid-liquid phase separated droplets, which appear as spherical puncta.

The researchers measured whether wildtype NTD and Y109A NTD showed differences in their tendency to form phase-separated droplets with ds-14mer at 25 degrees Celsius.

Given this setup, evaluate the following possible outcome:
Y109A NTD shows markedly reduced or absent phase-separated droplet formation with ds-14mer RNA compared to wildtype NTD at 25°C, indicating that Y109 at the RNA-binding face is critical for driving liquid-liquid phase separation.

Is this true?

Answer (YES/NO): NO